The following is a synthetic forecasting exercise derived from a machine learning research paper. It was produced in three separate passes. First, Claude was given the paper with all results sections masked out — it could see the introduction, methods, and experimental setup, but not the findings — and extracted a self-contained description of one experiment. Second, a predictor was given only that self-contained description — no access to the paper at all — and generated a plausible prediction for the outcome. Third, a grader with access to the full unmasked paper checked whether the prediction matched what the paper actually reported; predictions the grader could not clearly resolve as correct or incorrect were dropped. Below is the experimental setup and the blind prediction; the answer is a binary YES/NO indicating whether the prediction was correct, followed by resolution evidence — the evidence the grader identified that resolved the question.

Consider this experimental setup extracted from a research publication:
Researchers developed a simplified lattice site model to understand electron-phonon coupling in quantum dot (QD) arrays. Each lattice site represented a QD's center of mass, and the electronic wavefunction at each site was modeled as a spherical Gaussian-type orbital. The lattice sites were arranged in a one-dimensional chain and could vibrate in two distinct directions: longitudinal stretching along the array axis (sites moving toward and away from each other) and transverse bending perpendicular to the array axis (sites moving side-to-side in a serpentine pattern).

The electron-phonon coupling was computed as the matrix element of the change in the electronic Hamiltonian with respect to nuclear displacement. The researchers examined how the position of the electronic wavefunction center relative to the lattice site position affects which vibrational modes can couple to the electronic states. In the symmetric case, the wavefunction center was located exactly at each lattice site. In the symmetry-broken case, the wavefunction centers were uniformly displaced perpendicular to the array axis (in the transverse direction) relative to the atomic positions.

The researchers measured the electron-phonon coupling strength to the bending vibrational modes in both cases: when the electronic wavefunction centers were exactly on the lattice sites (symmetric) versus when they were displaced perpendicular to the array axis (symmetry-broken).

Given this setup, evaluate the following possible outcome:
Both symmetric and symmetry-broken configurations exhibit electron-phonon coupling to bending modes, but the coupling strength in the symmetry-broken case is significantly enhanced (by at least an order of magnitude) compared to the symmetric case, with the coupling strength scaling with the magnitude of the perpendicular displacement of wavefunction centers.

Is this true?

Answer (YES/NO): NO